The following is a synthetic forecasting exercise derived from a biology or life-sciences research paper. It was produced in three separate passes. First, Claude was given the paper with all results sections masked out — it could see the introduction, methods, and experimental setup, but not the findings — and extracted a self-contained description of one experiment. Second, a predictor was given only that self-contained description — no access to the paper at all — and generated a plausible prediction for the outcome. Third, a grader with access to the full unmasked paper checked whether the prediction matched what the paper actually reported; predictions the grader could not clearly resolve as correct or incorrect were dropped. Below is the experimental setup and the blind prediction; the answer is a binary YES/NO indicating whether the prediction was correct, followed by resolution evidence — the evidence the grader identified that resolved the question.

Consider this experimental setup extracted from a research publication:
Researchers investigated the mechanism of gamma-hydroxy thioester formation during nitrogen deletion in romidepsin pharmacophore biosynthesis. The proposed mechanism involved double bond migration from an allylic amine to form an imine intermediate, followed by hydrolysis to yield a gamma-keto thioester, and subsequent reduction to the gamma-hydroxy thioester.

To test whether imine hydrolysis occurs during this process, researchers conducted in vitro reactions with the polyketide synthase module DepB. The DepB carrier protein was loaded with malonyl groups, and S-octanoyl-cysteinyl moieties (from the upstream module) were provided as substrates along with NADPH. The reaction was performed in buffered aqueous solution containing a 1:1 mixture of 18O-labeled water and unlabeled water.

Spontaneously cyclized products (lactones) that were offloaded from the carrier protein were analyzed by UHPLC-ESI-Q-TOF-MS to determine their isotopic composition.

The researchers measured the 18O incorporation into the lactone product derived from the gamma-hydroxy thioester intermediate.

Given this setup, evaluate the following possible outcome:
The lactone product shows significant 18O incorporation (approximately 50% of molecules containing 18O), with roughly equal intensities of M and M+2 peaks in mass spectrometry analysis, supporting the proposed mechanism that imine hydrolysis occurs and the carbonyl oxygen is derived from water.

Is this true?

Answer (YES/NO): YES